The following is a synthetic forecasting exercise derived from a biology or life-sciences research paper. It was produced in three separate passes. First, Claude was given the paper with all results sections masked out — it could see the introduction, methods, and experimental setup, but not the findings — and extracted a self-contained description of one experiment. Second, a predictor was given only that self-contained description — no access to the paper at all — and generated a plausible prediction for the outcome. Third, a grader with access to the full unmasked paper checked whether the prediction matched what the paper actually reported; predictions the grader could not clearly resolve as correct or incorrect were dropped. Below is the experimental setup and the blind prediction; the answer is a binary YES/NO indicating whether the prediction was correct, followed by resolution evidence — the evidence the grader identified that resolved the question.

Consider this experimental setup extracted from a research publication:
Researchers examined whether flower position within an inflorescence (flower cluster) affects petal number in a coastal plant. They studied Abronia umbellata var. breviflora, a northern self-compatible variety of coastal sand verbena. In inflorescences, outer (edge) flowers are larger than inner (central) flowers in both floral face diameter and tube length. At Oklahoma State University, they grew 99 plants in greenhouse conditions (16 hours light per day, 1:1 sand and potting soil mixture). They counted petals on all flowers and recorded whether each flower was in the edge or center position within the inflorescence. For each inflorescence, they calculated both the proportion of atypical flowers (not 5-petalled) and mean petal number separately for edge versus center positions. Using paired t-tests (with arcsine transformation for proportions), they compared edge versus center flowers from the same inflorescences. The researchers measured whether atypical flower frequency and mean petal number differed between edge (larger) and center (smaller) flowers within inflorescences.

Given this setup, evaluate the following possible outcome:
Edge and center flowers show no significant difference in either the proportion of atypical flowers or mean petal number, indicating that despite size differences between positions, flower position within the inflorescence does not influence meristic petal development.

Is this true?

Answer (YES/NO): NO